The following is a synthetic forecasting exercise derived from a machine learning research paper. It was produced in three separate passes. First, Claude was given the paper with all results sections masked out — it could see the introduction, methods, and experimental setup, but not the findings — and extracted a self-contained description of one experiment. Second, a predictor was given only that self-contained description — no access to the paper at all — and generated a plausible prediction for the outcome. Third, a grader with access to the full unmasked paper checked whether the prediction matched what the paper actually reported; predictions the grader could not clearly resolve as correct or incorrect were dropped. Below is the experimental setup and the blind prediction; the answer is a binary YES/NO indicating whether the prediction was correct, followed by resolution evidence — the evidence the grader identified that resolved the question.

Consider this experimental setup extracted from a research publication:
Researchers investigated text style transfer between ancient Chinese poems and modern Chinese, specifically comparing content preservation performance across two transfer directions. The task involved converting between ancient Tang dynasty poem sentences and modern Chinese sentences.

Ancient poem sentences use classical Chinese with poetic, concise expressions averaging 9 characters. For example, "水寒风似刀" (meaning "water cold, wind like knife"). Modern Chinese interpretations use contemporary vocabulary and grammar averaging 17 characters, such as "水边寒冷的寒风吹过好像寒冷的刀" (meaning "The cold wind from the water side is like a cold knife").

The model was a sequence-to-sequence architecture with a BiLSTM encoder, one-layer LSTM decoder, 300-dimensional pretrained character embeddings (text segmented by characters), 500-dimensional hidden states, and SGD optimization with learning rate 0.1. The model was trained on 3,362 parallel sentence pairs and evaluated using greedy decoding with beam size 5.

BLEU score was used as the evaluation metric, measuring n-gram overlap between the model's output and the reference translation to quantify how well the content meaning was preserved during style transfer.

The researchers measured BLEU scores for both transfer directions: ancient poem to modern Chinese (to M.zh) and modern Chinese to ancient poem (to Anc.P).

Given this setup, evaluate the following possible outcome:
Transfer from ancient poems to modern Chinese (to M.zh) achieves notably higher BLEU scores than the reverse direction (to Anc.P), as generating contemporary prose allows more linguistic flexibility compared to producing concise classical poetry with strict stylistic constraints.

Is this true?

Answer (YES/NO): NO